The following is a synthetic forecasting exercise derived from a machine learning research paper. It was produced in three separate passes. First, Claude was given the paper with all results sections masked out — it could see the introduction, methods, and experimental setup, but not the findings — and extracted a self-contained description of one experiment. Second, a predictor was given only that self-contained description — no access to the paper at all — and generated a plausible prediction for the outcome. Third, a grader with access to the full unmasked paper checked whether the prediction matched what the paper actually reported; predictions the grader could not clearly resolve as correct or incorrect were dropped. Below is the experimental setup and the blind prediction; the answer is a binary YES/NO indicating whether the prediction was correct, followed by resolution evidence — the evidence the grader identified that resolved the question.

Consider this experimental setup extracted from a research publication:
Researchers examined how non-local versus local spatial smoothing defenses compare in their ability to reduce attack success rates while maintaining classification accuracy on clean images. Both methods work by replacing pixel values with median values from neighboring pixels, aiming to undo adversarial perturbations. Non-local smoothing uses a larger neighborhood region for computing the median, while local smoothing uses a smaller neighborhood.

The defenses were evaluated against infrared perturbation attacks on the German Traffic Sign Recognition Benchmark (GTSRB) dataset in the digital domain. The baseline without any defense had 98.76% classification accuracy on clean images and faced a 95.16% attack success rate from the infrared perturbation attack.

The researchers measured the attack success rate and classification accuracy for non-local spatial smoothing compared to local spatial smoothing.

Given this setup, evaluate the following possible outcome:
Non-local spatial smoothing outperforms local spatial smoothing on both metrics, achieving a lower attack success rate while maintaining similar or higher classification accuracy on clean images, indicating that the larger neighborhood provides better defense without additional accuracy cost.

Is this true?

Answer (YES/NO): NO